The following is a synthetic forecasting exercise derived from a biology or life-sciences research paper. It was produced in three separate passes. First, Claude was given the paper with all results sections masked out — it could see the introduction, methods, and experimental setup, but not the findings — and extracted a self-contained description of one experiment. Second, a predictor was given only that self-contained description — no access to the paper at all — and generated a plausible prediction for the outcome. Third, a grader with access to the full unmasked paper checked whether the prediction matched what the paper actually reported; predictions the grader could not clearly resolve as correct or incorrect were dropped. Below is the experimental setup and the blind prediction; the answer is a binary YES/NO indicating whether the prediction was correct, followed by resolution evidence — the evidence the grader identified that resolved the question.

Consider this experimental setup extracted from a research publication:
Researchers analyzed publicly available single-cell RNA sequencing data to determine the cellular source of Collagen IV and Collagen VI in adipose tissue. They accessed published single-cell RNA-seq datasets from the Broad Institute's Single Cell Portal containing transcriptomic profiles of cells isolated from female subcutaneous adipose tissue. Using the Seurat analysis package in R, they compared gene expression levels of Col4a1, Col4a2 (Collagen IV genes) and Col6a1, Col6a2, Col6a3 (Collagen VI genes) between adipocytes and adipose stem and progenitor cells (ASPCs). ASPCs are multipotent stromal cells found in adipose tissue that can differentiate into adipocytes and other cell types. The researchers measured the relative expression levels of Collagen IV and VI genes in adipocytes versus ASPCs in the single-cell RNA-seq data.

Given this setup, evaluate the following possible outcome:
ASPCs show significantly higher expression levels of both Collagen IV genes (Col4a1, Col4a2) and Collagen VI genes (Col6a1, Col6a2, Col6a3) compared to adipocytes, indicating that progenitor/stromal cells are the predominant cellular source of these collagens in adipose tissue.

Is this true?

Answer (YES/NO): NO